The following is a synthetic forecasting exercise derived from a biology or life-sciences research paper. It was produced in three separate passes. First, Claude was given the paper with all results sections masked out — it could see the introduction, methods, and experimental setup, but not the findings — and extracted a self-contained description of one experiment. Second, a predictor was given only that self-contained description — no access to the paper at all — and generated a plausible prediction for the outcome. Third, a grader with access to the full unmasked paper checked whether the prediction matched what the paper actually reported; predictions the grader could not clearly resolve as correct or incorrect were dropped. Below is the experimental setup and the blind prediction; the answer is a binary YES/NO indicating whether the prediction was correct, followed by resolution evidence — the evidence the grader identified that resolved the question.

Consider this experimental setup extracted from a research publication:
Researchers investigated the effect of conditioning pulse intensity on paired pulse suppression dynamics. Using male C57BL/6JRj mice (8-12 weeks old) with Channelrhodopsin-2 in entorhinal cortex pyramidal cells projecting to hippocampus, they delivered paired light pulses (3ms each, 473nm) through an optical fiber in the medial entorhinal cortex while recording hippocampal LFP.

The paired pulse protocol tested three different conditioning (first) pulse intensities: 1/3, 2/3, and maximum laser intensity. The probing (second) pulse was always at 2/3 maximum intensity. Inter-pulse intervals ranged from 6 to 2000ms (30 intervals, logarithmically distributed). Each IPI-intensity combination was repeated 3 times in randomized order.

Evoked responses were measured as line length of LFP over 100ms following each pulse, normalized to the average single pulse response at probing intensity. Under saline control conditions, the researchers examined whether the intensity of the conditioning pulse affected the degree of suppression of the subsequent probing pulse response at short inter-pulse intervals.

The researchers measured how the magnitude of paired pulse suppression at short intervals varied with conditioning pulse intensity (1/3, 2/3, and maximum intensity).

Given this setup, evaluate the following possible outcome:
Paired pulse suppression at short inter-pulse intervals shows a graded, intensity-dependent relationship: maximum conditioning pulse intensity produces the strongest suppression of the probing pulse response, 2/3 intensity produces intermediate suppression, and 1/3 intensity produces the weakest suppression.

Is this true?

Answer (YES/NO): NO